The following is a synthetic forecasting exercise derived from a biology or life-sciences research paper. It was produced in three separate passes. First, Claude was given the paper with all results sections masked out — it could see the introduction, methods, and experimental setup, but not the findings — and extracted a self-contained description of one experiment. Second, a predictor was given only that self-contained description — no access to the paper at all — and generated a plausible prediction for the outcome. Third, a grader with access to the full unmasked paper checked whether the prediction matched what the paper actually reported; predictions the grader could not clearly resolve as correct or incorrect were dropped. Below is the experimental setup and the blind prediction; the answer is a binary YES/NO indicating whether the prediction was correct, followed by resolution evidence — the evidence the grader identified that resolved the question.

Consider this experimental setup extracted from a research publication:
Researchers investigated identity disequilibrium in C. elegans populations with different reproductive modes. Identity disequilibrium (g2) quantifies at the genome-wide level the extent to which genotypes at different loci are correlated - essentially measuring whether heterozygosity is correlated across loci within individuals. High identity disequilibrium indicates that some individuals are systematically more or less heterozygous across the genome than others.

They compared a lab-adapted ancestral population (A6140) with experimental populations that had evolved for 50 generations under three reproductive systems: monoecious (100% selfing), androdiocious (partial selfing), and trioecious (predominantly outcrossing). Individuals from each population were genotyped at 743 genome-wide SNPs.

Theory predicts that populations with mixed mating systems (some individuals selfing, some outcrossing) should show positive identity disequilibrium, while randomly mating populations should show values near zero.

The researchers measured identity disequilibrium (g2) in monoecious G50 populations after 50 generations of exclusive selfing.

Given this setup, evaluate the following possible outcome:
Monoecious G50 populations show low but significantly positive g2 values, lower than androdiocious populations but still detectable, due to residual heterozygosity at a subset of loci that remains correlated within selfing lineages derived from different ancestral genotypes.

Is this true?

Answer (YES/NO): NO